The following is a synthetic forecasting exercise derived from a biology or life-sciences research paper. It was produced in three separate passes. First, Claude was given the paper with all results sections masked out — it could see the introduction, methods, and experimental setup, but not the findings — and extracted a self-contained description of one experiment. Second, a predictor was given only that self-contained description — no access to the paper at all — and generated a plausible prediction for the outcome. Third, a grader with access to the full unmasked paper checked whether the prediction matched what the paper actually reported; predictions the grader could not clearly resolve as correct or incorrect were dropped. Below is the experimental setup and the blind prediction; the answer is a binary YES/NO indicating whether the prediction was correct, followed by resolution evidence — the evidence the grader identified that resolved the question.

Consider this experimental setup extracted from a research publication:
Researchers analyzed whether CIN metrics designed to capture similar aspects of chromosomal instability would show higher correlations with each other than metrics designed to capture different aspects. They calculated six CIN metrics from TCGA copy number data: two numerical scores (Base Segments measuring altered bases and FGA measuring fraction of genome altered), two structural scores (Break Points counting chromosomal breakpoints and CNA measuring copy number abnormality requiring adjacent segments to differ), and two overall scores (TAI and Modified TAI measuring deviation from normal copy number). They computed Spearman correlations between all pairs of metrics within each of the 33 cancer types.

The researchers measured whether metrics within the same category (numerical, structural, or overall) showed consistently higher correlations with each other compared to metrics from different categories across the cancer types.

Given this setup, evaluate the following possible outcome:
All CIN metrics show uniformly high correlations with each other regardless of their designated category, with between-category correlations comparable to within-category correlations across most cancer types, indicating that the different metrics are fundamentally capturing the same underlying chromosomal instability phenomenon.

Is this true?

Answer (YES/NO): NO